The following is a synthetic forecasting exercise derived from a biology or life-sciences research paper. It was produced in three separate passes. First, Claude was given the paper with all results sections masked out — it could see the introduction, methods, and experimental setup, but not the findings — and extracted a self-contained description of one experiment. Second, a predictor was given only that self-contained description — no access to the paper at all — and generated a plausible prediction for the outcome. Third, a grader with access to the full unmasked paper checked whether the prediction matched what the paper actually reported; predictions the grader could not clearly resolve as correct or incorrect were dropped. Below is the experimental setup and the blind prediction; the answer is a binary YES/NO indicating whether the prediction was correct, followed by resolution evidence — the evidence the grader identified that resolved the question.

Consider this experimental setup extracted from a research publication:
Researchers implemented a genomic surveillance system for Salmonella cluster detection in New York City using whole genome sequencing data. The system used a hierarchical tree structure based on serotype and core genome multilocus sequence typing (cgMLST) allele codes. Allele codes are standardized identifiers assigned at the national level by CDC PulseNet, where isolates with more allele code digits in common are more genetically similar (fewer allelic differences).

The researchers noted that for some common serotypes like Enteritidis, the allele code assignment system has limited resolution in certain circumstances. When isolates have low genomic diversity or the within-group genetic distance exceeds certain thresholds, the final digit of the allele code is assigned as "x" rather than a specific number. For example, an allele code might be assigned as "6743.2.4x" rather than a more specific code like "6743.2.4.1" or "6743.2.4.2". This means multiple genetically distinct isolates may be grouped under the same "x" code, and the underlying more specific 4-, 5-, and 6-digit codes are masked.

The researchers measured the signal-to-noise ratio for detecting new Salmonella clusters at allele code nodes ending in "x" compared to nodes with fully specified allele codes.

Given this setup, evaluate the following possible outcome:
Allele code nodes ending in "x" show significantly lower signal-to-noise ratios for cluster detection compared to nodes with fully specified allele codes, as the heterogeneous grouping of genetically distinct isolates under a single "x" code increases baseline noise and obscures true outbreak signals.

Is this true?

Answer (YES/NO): YES